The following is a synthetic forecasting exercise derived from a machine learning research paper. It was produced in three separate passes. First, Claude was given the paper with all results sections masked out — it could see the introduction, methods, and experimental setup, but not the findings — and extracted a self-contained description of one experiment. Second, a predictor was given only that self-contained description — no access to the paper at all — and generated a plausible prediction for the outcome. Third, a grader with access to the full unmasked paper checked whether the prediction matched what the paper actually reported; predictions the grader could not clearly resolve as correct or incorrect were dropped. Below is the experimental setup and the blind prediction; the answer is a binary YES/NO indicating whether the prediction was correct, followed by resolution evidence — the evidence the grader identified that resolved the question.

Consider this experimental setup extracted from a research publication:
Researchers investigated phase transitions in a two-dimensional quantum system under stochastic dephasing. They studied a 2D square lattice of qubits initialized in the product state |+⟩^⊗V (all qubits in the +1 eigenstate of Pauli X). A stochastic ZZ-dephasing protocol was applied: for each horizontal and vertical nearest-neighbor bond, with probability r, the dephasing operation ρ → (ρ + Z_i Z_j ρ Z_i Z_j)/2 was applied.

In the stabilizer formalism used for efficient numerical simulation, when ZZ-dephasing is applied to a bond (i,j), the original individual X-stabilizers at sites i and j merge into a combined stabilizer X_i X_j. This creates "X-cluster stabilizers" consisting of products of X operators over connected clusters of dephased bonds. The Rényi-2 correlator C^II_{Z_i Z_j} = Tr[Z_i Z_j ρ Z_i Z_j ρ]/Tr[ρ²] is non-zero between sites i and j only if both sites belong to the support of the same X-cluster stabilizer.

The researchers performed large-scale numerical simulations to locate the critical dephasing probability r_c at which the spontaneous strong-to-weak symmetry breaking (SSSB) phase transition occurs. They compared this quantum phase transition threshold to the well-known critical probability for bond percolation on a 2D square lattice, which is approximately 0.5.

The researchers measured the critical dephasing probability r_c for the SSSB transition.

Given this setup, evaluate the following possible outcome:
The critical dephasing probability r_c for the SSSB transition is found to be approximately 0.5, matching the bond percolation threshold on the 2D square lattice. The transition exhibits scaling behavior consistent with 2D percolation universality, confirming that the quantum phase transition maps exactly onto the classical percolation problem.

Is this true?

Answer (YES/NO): NO